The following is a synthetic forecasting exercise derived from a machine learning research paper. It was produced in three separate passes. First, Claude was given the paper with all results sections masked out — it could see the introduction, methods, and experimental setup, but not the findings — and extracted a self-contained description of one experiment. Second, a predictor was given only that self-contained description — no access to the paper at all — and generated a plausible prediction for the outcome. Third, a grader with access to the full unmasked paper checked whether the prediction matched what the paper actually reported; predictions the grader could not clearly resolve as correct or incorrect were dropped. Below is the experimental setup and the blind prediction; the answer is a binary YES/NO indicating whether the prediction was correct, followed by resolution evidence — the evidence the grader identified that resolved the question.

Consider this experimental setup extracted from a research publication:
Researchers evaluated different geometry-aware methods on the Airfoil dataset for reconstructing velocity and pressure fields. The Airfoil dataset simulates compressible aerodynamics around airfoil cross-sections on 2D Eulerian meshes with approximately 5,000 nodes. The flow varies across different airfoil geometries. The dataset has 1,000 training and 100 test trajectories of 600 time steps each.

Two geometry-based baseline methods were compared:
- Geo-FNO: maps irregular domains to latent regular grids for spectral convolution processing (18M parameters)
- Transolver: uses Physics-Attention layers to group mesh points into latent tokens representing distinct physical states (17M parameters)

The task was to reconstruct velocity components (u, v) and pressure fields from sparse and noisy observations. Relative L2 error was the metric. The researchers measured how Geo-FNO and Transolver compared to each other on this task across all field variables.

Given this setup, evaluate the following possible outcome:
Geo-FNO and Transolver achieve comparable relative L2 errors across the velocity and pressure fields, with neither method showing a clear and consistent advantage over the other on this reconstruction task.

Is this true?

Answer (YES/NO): NO